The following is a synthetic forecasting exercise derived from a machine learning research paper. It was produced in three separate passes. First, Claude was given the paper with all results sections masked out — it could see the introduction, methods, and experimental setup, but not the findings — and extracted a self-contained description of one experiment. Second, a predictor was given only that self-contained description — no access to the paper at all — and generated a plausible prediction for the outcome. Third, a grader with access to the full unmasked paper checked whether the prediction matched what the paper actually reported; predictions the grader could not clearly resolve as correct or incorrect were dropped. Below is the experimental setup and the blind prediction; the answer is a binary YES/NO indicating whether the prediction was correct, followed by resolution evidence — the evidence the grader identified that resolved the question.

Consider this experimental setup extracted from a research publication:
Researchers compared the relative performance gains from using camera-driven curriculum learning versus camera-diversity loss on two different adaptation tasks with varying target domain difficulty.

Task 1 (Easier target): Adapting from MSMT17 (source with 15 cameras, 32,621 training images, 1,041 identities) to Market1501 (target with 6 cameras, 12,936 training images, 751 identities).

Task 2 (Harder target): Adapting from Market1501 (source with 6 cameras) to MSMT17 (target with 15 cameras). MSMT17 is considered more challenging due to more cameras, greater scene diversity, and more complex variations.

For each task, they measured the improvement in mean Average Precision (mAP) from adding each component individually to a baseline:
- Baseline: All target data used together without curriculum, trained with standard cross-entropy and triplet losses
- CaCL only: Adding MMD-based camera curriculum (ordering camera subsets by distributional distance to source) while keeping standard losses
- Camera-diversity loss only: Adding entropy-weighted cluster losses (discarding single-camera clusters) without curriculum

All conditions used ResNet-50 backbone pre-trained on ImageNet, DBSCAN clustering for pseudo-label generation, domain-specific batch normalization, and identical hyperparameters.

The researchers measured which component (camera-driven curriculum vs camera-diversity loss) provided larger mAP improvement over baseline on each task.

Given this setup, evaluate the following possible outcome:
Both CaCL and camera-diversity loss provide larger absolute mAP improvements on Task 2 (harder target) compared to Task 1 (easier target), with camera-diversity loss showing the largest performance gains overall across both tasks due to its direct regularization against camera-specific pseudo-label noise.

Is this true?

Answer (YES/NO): NO